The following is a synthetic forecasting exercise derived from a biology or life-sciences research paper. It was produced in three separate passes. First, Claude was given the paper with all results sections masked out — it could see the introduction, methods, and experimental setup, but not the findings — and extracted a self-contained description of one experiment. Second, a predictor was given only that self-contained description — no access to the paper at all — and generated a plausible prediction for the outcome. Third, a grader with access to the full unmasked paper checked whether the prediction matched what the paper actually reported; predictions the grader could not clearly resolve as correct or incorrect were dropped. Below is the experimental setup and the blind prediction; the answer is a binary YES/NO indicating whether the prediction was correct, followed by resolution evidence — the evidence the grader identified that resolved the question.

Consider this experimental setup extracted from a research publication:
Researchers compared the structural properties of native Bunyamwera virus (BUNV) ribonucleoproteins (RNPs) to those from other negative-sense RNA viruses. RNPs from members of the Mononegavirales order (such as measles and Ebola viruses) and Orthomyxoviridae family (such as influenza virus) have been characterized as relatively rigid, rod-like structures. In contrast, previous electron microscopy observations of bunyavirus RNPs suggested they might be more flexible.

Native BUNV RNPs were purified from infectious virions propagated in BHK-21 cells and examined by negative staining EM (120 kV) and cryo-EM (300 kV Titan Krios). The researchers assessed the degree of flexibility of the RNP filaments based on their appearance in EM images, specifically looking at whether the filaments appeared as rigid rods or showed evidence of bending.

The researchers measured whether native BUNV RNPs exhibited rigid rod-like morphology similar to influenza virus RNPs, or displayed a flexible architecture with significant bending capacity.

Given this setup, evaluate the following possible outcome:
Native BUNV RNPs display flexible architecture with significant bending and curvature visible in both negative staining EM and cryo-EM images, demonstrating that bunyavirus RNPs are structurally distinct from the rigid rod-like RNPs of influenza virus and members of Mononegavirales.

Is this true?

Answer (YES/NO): YES